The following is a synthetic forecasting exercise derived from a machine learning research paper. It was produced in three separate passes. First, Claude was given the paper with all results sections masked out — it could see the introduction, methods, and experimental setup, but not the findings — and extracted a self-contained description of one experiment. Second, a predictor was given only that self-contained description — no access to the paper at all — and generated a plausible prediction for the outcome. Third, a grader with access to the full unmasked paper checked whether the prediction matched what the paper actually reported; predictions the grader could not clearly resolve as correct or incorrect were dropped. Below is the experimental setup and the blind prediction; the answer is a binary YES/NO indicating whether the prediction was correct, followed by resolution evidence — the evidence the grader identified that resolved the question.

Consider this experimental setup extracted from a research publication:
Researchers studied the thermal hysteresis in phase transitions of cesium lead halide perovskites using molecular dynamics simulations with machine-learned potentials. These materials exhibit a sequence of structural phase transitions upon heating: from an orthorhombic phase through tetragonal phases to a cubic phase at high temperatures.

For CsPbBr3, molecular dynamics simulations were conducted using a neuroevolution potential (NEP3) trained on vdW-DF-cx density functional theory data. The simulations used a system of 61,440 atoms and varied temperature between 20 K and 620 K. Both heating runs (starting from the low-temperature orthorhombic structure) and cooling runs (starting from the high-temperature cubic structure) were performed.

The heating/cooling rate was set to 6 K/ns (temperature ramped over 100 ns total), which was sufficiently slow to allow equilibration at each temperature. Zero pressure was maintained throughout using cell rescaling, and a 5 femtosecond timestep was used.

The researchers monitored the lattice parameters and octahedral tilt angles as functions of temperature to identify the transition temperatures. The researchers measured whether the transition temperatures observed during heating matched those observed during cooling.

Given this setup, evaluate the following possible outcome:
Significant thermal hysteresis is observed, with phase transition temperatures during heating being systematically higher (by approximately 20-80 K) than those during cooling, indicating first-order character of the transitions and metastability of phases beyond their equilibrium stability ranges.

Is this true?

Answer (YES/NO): NO